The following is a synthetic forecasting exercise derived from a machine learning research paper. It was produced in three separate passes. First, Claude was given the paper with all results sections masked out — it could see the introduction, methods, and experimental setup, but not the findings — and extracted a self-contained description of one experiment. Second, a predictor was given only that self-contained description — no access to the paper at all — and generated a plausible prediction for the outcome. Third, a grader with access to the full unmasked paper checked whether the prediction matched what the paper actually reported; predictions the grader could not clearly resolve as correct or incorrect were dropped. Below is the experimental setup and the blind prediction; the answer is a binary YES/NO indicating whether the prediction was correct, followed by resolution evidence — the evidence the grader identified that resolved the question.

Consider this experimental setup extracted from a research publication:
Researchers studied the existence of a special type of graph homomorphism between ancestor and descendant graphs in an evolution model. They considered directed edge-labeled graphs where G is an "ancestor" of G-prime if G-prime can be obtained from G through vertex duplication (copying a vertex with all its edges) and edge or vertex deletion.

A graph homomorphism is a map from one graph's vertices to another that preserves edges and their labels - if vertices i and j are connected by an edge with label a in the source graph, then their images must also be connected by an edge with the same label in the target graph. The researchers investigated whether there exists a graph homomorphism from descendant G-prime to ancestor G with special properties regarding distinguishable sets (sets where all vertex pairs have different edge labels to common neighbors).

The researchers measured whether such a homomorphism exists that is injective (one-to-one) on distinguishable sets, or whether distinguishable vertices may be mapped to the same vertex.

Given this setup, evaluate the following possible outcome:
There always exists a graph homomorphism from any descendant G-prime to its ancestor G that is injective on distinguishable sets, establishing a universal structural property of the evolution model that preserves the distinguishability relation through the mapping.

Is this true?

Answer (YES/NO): YES